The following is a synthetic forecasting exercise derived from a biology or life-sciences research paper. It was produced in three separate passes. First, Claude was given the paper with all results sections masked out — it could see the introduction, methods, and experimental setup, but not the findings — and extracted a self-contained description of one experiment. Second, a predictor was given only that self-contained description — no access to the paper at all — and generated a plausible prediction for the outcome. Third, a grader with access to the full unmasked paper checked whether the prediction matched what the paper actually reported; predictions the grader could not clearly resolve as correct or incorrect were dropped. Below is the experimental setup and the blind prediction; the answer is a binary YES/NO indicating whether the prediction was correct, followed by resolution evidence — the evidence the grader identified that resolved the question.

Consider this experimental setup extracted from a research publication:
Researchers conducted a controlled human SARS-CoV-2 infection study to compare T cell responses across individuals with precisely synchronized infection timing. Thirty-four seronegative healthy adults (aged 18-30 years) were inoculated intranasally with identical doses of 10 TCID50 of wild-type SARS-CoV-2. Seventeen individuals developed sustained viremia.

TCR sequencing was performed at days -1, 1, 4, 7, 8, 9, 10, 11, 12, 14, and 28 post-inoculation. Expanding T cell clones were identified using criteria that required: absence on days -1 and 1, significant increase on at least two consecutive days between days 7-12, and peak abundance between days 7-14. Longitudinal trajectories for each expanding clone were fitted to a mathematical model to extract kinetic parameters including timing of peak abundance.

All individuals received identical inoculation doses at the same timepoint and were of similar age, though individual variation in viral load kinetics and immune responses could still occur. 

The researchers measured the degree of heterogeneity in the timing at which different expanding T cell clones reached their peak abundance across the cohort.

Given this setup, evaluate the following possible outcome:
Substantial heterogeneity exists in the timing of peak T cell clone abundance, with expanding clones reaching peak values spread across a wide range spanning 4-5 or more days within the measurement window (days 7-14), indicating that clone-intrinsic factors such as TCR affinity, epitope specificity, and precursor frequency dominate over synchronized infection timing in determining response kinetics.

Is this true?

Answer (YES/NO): NO